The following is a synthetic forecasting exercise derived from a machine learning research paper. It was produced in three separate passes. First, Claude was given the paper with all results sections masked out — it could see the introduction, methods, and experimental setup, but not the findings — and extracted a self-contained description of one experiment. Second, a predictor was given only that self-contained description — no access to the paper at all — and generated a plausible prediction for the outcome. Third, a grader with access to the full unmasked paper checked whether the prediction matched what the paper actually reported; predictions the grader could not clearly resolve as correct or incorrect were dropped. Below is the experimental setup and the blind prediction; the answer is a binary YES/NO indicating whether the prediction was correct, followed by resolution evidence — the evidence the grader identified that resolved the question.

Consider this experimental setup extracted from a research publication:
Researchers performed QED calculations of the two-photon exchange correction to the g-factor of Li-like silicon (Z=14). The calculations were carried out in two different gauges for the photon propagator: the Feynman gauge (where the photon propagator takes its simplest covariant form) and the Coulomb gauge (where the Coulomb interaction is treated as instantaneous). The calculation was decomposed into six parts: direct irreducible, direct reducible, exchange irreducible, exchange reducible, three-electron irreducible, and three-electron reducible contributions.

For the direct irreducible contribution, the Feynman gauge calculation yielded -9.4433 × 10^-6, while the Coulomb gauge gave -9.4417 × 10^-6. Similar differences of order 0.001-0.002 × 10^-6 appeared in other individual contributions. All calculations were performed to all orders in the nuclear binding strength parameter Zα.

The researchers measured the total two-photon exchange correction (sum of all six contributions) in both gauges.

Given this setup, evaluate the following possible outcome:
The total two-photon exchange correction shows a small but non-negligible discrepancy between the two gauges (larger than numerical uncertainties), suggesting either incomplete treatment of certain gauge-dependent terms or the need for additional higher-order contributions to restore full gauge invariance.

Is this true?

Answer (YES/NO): NO